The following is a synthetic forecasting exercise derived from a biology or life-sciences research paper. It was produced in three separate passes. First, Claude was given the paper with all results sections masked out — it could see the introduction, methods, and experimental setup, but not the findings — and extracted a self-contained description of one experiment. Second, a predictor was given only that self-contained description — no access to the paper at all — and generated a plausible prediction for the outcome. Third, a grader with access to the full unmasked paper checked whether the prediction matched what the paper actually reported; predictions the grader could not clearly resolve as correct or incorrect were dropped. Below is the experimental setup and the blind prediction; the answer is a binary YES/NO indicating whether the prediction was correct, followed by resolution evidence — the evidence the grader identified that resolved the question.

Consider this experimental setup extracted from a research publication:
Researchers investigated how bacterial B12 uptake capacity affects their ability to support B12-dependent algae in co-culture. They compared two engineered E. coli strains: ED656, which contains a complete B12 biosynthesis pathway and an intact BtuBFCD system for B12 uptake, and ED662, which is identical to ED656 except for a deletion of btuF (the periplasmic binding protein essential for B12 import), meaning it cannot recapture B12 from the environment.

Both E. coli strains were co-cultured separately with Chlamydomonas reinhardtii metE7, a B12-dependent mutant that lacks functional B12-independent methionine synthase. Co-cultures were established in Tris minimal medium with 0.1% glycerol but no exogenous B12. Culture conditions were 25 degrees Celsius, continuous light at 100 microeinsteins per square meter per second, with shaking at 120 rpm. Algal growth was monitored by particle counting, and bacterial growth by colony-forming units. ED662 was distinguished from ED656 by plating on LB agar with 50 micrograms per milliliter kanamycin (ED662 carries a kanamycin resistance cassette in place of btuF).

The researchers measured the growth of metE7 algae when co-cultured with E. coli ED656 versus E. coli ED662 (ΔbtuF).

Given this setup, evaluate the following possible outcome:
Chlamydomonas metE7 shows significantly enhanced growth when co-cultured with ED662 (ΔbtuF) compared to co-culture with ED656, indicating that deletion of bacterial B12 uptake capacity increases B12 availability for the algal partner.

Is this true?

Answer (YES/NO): YES